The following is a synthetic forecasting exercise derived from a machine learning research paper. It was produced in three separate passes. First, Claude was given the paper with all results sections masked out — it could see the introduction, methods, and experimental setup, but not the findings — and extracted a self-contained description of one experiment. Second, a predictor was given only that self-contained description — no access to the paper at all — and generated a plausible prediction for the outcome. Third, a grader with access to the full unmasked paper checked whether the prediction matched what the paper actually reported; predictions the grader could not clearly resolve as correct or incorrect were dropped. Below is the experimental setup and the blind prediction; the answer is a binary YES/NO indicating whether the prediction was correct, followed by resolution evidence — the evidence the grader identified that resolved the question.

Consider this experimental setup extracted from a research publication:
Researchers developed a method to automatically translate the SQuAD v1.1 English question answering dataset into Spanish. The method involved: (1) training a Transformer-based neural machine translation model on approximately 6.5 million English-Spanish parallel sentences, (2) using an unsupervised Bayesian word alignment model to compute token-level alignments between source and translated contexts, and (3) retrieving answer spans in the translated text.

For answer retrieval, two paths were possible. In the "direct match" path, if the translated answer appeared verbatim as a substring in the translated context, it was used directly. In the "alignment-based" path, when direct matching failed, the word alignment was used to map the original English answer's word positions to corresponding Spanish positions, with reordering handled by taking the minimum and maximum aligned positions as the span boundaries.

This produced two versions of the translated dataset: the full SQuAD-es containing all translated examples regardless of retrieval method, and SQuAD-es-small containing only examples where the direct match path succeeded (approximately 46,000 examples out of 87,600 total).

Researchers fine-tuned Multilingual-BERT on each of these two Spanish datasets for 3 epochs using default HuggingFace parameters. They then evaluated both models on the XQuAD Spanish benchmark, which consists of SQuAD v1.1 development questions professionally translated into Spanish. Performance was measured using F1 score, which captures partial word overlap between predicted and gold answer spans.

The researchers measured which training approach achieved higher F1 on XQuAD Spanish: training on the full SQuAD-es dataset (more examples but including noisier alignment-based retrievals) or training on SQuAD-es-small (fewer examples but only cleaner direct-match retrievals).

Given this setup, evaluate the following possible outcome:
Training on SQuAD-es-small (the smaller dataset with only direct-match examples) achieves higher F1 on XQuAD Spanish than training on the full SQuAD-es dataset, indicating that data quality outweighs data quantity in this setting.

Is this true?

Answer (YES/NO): NO